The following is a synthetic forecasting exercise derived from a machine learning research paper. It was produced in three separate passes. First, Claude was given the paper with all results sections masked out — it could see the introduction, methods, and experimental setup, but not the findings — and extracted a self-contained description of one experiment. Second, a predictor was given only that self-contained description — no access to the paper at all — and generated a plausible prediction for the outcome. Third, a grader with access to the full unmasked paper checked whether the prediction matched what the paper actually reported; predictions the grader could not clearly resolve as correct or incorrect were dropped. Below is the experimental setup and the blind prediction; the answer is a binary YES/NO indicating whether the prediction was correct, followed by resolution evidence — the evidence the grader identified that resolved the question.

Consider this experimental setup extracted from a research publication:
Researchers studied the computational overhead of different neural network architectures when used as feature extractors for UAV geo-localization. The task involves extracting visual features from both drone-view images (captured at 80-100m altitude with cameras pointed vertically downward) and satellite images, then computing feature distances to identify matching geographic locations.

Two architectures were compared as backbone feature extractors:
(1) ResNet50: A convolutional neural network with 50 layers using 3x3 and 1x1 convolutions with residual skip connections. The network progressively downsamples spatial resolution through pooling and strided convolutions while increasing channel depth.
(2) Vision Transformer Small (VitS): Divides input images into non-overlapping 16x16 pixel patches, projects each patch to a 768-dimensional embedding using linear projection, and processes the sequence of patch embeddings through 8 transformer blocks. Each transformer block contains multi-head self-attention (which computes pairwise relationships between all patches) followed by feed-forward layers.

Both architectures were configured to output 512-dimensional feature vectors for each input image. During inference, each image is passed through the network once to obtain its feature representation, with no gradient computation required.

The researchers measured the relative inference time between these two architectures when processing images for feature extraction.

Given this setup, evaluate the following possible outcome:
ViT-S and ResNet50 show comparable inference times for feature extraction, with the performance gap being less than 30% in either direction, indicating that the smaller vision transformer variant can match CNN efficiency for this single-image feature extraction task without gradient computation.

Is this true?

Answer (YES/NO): YES